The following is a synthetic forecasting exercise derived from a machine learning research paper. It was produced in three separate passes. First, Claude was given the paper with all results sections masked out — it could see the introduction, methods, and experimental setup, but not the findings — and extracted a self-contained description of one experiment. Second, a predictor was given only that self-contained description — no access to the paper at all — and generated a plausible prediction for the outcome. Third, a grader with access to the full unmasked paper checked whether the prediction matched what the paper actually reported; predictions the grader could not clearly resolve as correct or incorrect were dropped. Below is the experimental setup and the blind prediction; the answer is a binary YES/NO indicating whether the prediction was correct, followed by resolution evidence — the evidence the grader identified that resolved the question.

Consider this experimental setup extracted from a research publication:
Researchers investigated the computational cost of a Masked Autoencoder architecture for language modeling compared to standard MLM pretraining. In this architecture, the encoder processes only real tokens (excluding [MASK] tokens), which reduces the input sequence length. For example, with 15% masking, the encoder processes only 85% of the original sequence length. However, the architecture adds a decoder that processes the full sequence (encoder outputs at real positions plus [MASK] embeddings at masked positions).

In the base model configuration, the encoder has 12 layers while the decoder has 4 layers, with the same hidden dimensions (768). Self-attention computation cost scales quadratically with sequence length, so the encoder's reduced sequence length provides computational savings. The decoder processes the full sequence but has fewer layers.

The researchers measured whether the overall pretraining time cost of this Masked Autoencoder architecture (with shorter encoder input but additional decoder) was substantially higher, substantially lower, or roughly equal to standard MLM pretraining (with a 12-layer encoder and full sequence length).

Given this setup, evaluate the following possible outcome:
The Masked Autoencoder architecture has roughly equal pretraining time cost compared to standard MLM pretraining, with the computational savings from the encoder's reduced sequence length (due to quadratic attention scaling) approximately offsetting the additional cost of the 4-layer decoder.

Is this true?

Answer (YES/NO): YES